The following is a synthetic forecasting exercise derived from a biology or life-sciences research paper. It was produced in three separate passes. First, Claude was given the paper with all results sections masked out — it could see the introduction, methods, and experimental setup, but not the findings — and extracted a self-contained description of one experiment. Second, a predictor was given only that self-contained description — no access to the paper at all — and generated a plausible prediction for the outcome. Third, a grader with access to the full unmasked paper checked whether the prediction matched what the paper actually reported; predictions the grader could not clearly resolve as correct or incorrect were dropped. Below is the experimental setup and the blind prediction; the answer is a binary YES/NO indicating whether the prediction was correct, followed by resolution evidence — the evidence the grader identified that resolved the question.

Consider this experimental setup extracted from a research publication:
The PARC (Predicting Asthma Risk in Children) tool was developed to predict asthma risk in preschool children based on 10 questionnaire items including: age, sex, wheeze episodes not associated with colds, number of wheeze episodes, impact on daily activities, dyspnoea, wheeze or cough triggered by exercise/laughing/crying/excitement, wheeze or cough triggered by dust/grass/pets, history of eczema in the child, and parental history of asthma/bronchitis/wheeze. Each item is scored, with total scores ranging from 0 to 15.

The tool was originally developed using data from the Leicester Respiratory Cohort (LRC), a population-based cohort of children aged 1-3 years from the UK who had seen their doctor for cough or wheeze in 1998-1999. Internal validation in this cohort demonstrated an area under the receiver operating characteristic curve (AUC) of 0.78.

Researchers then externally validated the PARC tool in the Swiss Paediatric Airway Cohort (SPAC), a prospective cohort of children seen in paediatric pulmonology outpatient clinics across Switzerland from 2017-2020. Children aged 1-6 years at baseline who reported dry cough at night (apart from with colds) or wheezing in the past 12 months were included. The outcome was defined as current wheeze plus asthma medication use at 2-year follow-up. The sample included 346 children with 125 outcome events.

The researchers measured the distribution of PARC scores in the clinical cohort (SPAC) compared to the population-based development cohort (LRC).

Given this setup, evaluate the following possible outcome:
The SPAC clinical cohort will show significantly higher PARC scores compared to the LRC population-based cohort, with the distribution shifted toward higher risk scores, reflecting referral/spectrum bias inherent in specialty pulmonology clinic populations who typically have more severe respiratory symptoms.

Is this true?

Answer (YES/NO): YES